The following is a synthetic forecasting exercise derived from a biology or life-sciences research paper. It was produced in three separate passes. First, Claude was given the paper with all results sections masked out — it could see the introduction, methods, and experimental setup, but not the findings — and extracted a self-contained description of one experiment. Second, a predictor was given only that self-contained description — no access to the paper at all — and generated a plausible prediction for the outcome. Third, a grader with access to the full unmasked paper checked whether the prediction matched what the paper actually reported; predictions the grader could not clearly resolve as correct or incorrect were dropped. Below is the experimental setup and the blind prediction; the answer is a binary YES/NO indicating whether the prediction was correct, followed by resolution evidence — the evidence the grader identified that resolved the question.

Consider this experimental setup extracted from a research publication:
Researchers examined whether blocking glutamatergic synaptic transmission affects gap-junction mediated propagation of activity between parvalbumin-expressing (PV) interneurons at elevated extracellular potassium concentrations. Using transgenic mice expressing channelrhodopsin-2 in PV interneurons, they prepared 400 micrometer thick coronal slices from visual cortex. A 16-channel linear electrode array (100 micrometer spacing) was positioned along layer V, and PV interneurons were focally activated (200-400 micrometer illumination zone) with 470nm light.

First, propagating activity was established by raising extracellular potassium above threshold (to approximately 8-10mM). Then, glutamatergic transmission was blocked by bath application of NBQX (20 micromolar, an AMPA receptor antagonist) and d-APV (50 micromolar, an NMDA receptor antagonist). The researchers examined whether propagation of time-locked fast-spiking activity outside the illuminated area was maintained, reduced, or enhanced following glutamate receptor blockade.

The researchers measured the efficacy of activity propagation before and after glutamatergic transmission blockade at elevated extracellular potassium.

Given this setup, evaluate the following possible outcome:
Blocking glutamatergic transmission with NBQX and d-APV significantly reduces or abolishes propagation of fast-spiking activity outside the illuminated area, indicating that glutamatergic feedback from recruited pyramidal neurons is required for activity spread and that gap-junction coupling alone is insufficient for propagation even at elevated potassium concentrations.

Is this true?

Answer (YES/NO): NO